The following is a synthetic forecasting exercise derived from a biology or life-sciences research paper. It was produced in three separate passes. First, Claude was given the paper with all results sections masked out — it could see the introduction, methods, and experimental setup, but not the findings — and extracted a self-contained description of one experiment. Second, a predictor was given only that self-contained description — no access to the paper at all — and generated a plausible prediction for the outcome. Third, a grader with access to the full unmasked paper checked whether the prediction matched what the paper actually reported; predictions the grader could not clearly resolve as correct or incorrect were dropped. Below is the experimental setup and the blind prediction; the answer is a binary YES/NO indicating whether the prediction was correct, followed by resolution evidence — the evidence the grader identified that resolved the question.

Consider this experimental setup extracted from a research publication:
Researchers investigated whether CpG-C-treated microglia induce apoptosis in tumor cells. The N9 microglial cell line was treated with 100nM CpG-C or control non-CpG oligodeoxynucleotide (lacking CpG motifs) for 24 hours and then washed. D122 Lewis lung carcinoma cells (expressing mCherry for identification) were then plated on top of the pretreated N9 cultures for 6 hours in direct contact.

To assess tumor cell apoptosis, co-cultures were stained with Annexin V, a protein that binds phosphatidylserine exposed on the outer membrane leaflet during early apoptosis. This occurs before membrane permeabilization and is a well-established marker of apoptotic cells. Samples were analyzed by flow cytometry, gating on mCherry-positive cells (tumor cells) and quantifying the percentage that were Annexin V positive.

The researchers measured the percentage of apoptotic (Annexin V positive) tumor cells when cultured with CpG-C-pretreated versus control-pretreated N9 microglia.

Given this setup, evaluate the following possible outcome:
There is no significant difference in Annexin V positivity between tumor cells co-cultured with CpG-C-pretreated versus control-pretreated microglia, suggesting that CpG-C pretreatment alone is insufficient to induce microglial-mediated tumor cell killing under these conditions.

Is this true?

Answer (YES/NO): NO